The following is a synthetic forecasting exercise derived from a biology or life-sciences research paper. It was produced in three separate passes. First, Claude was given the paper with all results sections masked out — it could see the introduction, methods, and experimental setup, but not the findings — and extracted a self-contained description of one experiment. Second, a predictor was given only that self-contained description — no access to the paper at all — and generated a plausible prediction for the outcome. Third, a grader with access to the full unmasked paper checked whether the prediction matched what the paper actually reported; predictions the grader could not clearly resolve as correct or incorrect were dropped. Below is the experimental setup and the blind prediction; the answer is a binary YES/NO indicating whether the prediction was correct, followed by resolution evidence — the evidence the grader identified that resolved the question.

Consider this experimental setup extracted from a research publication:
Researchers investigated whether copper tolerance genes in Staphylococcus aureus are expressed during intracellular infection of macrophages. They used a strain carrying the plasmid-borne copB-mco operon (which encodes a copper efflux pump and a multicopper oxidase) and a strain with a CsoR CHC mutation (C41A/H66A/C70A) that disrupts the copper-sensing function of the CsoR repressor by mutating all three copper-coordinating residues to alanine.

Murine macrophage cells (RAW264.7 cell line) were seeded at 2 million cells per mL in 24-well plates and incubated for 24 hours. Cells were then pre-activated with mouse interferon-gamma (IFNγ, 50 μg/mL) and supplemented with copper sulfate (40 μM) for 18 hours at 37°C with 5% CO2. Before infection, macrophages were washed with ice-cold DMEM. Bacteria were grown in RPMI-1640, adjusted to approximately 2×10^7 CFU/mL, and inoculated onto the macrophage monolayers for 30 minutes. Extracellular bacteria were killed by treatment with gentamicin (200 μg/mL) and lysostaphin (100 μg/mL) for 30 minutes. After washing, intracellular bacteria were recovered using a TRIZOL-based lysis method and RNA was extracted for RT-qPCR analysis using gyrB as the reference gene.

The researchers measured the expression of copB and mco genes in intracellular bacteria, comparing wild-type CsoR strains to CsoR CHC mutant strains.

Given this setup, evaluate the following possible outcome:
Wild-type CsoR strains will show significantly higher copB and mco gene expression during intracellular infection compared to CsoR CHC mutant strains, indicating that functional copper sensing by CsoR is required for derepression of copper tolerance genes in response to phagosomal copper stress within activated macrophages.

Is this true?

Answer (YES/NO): YES